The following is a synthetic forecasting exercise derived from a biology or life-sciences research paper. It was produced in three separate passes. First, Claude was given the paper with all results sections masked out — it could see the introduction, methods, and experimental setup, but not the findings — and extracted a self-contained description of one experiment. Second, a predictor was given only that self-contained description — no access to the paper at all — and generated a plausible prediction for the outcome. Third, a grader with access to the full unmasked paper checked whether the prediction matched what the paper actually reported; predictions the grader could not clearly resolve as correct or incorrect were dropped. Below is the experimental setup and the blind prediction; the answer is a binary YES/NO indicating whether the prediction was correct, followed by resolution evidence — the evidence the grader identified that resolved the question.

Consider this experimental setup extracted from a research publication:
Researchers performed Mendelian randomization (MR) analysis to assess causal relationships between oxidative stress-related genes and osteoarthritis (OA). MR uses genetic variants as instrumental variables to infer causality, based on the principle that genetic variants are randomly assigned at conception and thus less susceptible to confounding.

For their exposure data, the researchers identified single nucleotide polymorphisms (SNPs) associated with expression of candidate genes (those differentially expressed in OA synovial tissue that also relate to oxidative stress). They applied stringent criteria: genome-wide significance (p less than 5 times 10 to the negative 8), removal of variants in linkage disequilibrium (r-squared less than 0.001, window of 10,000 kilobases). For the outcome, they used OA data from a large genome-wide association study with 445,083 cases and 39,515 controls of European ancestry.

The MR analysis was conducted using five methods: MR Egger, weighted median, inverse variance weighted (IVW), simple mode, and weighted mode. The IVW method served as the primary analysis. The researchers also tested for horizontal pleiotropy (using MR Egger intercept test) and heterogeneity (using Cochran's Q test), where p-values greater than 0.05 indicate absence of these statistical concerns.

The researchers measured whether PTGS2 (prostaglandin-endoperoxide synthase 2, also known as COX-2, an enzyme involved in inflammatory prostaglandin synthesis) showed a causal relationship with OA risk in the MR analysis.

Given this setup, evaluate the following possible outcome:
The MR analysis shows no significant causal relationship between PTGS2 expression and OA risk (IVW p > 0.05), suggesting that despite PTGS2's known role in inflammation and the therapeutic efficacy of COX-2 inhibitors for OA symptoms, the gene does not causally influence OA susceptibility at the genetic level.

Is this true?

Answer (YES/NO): NO